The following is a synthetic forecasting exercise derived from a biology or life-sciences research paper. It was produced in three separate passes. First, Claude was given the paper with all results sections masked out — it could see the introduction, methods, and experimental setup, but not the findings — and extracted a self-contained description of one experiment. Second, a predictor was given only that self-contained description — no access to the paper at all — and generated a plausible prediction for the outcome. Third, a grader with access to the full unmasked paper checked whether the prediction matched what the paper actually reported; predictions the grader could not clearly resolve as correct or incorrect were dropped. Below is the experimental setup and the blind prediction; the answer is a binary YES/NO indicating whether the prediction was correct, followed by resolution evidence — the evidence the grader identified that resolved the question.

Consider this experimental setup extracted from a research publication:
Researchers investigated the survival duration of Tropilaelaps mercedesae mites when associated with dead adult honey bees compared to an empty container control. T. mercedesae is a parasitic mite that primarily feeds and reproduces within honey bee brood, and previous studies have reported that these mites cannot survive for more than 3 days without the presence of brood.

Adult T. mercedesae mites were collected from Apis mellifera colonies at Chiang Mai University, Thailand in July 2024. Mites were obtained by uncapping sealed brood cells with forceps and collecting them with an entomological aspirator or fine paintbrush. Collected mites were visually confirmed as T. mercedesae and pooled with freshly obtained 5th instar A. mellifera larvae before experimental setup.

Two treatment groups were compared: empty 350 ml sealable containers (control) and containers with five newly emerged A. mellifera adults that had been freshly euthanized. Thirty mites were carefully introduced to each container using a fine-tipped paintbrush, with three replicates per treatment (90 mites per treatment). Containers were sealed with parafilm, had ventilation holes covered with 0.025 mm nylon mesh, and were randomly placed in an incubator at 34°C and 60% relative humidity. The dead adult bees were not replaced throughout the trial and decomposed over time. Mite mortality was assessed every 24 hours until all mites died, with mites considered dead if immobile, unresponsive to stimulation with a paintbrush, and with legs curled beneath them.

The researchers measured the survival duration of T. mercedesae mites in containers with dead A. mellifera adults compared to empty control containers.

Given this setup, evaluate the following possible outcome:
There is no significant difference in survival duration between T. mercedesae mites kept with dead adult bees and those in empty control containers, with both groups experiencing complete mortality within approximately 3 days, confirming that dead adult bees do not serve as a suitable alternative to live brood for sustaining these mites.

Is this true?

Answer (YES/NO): NO